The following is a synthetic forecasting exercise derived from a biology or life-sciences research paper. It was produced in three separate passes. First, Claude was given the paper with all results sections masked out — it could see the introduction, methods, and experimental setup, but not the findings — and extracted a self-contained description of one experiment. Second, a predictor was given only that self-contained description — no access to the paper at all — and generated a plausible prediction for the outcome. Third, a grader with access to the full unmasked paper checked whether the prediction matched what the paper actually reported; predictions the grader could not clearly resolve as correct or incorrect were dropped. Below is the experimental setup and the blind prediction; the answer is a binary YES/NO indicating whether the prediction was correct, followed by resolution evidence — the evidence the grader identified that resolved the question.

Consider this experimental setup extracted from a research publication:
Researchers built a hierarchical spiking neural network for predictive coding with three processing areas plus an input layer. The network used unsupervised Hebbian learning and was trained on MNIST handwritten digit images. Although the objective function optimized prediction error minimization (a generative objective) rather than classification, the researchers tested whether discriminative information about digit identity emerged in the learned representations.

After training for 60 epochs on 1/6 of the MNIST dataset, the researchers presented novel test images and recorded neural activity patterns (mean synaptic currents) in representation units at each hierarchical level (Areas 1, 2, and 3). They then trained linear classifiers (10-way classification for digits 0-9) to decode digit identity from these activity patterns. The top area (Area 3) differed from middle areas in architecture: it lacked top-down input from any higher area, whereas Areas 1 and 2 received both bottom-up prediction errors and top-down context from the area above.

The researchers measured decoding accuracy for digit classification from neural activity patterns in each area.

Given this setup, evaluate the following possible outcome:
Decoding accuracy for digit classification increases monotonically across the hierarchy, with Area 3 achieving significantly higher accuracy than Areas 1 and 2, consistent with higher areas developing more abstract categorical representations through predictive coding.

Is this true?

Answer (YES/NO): NO